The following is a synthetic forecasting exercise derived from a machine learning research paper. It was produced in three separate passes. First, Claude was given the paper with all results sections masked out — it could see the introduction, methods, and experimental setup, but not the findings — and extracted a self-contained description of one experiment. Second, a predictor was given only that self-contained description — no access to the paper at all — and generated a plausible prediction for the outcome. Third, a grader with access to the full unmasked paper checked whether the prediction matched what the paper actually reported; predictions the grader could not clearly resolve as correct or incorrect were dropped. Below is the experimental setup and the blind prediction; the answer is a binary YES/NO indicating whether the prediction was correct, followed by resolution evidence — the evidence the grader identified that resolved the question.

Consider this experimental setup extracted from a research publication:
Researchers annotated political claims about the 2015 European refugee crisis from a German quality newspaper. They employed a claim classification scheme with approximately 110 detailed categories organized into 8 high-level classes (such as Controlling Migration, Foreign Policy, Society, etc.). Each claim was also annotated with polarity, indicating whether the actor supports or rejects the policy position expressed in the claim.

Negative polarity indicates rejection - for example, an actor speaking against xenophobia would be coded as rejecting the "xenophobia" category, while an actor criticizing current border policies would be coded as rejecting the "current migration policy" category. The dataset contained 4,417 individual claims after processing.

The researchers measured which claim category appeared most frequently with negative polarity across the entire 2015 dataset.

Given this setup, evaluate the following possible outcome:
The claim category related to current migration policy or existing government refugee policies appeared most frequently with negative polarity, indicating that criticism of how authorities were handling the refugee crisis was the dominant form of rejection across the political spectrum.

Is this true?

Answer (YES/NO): NO